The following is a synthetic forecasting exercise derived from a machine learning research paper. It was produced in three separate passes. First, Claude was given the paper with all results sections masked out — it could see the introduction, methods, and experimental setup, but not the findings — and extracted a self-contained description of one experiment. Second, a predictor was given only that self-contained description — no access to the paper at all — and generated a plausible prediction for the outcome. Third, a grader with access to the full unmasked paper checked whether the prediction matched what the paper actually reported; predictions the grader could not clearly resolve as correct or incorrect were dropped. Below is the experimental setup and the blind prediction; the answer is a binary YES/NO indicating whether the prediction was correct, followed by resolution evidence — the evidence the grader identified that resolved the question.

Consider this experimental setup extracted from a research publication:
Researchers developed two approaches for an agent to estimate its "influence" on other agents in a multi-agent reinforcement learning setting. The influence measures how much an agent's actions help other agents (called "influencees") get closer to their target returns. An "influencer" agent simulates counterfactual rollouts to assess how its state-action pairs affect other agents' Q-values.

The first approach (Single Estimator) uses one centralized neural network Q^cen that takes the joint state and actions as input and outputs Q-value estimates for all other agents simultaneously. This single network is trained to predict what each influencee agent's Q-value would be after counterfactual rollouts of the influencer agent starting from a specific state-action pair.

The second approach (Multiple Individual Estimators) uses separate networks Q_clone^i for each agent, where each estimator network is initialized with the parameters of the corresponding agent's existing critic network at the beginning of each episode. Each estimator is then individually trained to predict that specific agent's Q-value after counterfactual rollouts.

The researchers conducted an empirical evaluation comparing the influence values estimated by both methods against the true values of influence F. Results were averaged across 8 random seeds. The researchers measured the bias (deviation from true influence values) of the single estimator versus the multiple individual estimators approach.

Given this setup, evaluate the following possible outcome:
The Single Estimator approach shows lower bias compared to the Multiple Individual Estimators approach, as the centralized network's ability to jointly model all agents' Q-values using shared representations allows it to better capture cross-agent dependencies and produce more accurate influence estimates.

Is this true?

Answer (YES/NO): NO